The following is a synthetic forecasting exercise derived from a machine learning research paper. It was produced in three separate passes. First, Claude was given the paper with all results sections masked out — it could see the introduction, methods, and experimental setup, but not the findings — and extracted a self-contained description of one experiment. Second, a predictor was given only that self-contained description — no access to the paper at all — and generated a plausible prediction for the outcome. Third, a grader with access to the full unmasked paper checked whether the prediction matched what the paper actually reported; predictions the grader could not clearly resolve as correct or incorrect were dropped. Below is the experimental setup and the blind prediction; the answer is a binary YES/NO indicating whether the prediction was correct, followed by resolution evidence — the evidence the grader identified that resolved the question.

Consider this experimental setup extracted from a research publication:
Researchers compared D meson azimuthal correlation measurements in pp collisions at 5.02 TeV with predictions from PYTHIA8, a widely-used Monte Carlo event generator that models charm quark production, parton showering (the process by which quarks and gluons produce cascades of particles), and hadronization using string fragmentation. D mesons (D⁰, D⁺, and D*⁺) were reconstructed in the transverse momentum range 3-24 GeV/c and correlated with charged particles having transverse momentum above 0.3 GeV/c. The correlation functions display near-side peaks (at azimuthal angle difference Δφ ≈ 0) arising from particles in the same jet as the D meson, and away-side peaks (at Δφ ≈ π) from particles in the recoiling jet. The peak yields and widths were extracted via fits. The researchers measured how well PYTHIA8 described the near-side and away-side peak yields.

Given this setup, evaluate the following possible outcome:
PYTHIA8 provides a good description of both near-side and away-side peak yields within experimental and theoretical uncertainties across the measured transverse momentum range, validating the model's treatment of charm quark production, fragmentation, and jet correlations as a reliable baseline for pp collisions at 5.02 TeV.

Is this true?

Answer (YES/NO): NO